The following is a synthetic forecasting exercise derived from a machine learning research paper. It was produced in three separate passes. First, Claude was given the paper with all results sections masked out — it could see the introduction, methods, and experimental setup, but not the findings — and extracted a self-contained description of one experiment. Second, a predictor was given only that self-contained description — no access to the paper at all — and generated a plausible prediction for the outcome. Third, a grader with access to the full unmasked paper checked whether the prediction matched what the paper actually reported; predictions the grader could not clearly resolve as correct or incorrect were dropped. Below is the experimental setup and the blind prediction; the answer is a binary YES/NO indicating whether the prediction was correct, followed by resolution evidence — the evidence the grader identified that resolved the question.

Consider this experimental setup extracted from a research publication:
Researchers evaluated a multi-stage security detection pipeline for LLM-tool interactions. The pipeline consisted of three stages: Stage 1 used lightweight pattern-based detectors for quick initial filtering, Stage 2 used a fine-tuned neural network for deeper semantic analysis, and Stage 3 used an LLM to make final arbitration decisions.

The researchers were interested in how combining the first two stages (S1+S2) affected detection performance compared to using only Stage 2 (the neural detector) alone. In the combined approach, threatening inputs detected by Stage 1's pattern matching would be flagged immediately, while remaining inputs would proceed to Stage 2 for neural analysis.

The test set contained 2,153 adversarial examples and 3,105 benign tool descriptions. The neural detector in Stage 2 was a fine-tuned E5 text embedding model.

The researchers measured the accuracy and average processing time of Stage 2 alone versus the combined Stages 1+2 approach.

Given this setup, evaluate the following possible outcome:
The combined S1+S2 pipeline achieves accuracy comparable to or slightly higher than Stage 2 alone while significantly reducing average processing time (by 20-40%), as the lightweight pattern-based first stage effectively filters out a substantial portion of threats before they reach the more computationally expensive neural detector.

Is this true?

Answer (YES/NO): NO